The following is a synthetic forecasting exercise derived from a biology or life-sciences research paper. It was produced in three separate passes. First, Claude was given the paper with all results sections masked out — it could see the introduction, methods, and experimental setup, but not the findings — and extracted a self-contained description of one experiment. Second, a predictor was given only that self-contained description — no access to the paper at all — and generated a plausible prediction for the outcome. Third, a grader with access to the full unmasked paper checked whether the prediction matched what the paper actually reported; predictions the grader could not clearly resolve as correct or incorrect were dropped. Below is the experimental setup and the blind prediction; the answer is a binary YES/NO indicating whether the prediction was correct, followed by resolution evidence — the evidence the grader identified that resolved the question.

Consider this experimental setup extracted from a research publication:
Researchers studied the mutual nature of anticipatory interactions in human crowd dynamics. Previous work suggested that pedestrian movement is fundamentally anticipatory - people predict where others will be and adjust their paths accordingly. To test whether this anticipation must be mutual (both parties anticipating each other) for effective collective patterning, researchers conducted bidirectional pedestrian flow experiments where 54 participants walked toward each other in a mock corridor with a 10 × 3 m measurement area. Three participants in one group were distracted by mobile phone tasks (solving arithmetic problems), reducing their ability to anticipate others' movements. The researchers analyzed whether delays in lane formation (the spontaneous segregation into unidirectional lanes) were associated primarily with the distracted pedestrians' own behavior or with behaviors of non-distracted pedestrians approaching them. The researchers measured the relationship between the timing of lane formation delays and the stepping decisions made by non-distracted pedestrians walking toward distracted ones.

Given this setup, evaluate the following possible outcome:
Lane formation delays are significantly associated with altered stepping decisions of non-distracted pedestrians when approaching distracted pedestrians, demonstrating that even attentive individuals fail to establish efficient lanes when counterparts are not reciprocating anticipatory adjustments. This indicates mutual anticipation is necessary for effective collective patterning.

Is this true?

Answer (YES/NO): YES